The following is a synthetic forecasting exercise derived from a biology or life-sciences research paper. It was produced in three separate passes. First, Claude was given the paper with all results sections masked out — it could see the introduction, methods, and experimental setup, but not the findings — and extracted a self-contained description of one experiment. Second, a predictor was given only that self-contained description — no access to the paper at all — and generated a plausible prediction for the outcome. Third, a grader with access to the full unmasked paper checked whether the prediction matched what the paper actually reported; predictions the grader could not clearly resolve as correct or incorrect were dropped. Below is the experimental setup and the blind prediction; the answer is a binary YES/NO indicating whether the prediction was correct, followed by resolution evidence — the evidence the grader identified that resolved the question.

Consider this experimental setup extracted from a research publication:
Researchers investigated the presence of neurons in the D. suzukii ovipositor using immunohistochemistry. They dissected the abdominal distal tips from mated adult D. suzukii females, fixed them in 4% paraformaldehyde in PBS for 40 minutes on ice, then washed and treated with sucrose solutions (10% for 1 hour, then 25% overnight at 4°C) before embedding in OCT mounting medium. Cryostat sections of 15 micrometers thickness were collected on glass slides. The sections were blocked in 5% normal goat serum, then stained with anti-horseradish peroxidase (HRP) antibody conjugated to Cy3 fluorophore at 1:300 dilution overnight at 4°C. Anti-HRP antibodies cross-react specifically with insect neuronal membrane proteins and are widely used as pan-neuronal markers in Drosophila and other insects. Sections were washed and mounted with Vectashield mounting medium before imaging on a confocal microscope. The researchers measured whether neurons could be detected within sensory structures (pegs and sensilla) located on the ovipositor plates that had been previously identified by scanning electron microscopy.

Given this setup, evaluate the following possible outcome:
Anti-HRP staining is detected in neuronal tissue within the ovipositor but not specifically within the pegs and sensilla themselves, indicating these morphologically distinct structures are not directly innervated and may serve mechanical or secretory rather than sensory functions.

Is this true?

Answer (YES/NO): NO